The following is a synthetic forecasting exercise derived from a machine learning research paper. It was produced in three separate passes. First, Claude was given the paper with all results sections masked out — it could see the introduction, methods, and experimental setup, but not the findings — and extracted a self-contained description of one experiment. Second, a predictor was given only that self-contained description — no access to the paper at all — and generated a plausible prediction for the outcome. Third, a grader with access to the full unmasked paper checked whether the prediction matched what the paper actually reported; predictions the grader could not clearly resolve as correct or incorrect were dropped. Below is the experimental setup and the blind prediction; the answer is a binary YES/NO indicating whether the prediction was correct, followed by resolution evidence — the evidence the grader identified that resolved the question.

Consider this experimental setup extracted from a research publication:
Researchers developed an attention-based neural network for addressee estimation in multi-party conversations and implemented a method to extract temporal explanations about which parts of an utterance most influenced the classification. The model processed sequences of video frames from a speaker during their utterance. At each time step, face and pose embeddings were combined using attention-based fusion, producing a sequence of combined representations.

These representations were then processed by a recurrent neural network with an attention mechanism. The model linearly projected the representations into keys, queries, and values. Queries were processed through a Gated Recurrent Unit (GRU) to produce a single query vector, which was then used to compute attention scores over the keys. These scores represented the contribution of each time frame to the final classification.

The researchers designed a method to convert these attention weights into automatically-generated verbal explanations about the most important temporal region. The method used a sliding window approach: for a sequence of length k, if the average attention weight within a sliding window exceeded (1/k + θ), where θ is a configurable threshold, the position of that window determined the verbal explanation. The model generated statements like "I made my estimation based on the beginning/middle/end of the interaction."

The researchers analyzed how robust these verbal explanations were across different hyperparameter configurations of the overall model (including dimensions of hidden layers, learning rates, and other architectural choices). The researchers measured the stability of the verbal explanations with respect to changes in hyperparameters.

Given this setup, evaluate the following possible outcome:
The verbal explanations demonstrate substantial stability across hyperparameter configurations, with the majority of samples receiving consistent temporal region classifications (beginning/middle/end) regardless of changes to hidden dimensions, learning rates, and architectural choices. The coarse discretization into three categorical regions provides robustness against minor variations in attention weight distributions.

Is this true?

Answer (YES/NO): NO